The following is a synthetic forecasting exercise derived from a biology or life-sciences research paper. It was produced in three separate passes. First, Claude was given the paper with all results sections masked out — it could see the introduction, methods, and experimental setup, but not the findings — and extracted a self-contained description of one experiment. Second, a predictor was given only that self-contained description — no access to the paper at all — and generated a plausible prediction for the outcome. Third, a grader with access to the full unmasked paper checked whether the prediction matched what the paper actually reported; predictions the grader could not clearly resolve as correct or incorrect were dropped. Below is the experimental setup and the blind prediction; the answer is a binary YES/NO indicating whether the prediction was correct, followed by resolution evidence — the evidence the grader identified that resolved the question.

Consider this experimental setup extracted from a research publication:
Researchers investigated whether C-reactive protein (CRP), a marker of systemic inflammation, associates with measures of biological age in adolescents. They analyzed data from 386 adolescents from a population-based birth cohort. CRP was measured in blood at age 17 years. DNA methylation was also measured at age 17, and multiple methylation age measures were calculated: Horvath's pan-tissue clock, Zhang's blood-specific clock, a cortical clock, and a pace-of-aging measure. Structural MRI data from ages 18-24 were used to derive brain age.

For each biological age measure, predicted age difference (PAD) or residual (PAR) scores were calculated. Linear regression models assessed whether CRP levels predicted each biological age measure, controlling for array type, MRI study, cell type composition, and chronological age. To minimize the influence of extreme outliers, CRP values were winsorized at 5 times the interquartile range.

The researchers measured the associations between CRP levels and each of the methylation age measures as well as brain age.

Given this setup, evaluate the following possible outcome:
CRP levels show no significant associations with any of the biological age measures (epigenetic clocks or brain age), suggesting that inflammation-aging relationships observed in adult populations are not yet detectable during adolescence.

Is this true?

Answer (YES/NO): YES